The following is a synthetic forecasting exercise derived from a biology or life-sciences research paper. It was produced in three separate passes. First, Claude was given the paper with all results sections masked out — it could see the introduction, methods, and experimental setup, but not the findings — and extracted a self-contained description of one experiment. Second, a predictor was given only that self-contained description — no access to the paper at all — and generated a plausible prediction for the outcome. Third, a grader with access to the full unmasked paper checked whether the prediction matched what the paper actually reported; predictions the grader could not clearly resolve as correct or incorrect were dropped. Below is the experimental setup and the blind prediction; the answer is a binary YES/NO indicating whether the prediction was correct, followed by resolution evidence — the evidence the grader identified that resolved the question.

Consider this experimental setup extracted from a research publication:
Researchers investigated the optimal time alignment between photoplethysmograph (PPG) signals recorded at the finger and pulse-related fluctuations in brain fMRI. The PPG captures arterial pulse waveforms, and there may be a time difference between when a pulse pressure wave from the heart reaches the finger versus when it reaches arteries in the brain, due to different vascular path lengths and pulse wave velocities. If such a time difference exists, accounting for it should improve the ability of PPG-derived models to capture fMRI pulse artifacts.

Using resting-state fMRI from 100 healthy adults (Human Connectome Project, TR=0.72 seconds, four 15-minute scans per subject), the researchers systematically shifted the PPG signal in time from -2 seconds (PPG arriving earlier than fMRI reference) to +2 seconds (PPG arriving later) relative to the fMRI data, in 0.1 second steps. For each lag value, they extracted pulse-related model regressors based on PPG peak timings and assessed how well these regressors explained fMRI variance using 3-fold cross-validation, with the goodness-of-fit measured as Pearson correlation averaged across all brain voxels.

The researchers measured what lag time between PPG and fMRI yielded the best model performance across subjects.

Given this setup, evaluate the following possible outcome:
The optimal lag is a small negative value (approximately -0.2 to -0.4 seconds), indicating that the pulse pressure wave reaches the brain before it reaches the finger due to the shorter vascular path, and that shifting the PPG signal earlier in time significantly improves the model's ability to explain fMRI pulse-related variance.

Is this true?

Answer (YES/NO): NO